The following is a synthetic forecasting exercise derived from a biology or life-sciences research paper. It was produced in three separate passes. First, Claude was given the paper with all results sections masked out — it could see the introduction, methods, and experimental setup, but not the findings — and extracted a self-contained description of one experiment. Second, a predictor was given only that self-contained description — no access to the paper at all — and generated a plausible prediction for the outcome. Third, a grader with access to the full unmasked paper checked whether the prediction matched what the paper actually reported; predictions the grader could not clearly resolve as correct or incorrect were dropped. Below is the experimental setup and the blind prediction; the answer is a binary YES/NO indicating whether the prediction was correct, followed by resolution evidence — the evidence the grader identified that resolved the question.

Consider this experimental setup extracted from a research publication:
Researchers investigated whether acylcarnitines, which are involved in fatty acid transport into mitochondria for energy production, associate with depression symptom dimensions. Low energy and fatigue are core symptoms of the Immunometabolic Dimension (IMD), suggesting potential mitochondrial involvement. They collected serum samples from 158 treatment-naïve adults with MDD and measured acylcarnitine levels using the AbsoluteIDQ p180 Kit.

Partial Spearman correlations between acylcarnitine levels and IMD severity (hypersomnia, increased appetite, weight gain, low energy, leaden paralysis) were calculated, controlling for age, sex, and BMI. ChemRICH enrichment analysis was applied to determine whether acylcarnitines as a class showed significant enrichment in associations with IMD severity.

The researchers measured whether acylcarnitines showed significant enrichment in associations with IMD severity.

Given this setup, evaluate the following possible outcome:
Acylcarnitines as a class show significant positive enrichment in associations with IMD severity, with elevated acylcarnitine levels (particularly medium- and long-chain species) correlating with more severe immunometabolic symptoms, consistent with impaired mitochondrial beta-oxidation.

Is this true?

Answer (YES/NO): NO